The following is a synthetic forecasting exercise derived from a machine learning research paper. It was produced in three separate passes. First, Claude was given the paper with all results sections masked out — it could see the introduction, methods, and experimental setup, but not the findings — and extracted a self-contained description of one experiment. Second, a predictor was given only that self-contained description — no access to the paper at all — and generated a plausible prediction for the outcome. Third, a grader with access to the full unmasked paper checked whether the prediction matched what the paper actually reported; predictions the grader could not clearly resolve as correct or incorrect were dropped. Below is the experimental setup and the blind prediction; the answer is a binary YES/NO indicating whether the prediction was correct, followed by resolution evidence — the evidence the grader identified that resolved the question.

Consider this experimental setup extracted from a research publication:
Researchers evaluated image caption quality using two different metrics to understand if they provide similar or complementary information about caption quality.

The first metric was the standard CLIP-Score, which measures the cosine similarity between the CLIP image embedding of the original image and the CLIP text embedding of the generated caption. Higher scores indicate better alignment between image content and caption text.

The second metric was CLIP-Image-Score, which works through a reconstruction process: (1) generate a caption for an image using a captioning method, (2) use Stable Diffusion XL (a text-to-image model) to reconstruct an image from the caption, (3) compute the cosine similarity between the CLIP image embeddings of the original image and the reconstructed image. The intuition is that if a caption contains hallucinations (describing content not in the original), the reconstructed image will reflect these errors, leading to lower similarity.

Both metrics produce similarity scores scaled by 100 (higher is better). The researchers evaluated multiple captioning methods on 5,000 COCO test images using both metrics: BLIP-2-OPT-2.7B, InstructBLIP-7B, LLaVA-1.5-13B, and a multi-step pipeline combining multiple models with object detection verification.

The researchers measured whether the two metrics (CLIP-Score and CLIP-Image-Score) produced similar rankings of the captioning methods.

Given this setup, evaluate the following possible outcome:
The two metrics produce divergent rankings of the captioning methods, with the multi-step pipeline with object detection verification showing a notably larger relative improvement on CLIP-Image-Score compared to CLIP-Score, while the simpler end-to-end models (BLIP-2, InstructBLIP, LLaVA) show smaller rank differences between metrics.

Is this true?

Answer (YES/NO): NO